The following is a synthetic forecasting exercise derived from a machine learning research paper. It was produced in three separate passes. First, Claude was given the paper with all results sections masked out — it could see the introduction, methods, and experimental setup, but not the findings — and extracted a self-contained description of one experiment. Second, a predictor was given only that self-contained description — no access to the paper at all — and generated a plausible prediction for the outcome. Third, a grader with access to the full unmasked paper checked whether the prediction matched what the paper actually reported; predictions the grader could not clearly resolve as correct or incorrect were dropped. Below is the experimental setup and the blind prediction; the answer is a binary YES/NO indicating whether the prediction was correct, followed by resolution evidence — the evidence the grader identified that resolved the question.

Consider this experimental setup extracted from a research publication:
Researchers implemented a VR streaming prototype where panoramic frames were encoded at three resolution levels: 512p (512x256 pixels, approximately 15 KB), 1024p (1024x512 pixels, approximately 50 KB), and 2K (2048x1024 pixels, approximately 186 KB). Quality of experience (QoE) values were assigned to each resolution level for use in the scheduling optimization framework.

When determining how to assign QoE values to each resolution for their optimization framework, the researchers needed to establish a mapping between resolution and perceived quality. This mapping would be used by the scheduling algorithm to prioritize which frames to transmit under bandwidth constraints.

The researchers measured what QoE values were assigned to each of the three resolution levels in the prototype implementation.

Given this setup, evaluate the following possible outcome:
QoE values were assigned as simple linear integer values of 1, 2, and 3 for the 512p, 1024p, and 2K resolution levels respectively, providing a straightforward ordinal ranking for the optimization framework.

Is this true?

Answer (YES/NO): NO